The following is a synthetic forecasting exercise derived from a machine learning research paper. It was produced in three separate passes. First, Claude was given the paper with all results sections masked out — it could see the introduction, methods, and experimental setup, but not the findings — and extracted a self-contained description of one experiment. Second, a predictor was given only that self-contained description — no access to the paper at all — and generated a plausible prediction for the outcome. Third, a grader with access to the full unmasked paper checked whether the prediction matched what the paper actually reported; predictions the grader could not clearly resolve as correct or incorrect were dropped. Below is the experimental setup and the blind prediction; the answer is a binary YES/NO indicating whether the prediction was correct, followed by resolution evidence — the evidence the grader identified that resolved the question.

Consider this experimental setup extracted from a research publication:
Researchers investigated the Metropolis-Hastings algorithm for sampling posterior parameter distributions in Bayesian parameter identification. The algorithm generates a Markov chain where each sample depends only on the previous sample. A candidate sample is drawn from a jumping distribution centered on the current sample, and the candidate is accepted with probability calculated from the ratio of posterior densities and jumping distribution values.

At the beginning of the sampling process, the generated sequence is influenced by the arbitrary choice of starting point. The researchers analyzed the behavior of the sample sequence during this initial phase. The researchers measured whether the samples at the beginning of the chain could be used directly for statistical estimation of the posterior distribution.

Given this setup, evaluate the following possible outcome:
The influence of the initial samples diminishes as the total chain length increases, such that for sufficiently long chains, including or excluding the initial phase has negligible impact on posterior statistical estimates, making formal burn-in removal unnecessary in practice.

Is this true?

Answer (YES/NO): NO